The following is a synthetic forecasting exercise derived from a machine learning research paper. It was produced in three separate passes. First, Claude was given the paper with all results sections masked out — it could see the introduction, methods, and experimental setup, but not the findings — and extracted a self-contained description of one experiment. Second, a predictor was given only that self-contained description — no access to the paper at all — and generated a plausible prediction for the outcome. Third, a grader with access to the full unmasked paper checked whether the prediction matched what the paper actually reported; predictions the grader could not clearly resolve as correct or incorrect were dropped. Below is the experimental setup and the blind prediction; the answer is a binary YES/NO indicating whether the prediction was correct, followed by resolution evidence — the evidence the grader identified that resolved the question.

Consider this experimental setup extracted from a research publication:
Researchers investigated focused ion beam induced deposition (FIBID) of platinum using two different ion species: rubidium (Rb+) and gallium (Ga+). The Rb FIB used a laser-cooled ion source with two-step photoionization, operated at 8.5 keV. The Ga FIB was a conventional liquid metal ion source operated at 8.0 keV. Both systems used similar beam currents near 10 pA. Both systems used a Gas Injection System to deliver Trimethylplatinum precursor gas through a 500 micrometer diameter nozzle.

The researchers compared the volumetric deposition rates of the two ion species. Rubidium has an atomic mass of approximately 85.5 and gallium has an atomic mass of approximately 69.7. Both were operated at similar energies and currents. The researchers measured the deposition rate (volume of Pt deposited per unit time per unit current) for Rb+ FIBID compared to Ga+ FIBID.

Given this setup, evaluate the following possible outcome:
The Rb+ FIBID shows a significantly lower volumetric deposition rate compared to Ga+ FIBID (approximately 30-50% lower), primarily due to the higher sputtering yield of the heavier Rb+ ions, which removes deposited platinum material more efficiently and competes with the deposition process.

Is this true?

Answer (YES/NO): NO